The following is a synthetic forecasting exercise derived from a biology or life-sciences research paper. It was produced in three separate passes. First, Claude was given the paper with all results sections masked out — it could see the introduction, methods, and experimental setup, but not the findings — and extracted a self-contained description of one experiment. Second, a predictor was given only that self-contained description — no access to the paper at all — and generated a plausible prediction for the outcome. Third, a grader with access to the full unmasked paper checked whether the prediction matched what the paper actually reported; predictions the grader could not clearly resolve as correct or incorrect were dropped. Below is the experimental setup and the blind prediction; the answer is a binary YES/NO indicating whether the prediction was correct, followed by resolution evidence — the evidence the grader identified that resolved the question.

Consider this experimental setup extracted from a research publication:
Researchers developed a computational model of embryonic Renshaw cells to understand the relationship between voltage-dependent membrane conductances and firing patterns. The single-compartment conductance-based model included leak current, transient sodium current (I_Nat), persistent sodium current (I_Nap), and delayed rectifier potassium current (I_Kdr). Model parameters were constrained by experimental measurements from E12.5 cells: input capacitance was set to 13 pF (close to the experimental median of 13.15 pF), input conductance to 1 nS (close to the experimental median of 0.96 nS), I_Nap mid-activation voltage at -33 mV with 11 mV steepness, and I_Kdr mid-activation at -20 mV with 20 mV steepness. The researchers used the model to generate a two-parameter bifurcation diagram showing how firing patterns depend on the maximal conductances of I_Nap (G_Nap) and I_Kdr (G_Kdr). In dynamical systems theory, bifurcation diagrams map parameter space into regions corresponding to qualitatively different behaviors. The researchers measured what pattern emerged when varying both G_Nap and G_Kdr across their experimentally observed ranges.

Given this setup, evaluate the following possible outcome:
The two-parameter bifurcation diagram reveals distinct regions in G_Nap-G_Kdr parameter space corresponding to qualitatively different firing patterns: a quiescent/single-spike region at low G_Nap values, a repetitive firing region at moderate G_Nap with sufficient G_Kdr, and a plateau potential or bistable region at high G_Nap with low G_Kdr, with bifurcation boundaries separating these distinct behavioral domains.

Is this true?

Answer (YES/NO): YES